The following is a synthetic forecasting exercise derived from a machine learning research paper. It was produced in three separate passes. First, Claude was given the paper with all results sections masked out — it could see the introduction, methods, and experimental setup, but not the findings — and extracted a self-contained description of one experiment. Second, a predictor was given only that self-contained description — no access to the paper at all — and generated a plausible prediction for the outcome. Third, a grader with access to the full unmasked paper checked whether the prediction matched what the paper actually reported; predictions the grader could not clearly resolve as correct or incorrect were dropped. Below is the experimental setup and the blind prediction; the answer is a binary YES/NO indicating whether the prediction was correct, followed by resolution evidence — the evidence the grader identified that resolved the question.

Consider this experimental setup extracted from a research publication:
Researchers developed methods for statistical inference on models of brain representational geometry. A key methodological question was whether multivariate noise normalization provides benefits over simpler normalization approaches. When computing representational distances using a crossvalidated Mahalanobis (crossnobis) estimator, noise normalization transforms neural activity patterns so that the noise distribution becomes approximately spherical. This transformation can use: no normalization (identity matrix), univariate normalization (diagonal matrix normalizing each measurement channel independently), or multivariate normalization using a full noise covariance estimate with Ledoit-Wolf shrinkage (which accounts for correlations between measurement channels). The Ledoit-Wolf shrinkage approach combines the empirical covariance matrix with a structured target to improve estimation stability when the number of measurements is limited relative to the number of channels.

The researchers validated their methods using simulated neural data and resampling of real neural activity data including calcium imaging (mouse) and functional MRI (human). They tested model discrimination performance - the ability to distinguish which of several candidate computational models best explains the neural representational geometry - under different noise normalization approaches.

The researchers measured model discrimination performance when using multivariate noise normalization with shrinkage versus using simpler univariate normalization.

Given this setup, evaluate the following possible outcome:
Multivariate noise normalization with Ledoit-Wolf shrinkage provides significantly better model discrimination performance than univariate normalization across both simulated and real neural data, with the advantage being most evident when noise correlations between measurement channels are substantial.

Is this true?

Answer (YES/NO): NO